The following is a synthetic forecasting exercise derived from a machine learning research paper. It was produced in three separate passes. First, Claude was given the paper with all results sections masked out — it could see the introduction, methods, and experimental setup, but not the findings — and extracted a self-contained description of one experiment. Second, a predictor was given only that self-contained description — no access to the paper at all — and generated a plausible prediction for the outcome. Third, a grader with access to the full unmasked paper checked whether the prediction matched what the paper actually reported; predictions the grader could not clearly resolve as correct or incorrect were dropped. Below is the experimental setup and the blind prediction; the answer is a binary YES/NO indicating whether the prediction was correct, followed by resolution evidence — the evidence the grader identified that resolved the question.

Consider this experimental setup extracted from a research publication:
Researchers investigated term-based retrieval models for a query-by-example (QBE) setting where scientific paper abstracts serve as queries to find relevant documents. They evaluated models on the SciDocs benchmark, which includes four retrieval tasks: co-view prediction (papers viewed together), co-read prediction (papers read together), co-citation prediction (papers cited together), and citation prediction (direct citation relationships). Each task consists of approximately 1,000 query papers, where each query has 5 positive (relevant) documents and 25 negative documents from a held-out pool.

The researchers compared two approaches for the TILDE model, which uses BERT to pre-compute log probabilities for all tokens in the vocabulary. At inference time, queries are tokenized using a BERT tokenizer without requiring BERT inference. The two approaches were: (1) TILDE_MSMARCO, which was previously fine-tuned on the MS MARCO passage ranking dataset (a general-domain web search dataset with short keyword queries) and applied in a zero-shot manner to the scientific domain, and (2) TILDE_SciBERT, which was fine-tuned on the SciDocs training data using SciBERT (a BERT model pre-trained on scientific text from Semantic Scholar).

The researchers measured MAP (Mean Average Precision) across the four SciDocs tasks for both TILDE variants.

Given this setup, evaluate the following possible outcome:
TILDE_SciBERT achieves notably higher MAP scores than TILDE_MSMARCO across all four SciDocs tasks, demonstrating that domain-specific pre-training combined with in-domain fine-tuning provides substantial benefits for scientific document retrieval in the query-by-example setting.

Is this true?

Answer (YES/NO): YES